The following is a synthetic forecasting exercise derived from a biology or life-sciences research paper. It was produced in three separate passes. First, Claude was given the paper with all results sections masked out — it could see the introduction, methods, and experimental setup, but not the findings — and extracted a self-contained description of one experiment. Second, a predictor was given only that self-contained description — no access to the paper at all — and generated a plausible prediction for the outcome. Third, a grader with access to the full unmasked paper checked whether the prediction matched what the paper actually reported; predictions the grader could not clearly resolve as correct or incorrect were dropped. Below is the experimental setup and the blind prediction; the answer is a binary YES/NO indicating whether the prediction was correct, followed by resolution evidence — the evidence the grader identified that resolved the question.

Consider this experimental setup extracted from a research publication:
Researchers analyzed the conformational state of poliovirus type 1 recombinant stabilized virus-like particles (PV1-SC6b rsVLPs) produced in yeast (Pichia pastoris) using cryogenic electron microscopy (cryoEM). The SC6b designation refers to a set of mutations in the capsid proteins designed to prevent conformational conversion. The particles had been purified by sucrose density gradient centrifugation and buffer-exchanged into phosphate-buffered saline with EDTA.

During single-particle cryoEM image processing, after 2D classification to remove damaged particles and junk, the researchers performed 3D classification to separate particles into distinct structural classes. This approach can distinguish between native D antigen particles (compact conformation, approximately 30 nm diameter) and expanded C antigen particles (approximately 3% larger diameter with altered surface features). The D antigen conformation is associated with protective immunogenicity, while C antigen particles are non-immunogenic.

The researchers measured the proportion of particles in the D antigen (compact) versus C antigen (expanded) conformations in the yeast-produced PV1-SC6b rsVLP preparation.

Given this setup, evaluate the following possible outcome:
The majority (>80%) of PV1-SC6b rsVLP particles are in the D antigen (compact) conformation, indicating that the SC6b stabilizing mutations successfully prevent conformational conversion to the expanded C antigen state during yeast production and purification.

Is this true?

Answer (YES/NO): NO